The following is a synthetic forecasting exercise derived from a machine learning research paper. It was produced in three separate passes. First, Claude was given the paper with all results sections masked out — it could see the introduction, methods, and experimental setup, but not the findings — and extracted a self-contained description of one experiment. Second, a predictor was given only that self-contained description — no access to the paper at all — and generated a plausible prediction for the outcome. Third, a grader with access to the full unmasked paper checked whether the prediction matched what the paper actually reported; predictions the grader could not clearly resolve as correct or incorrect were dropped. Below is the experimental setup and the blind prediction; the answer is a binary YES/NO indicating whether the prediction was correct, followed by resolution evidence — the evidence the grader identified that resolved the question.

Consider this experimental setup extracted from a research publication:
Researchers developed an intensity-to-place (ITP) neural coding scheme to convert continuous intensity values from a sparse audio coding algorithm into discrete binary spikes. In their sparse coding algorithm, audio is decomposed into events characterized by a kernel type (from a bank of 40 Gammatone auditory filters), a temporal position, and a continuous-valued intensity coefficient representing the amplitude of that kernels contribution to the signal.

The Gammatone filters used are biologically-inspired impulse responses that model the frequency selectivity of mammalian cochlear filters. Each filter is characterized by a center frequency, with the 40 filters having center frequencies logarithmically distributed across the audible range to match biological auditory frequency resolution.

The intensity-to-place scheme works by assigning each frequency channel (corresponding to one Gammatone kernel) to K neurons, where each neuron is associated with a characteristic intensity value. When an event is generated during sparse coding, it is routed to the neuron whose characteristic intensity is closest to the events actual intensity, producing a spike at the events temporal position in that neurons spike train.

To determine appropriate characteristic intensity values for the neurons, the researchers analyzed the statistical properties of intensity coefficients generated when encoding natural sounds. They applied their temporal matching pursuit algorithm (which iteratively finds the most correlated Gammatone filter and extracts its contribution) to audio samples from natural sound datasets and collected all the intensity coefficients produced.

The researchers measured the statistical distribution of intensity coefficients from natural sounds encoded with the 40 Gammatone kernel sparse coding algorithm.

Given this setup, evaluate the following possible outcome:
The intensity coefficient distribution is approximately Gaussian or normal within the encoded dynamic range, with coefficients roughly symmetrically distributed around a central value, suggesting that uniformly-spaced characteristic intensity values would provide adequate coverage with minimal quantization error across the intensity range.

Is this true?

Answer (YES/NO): NO